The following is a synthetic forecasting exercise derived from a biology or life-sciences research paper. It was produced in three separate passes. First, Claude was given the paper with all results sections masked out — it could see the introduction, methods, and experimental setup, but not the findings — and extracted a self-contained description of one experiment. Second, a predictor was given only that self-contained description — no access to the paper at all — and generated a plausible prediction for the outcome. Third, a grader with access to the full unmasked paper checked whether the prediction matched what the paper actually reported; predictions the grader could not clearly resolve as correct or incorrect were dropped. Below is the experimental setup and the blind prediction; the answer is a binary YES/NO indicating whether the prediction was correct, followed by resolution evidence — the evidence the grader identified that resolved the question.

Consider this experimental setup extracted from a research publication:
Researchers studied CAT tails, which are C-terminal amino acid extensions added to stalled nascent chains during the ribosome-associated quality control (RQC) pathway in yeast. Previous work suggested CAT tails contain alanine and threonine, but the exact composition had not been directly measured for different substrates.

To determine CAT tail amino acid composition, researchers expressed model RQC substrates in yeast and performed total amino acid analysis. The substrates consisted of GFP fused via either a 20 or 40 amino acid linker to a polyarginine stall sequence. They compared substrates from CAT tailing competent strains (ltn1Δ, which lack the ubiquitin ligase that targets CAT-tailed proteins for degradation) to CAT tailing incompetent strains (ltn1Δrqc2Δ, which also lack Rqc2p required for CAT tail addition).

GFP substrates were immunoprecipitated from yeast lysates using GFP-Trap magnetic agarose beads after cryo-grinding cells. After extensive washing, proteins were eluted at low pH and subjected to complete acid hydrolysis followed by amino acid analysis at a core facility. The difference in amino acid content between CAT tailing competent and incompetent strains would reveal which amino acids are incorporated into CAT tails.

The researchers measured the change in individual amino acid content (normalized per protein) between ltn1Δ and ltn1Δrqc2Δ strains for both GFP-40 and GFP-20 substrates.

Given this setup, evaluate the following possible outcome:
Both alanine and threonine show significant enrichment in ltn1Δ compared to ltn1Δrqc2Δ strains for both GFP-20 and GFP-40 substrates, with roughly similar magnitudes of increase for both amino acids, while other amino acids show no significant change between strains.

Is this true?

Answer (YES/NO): NO